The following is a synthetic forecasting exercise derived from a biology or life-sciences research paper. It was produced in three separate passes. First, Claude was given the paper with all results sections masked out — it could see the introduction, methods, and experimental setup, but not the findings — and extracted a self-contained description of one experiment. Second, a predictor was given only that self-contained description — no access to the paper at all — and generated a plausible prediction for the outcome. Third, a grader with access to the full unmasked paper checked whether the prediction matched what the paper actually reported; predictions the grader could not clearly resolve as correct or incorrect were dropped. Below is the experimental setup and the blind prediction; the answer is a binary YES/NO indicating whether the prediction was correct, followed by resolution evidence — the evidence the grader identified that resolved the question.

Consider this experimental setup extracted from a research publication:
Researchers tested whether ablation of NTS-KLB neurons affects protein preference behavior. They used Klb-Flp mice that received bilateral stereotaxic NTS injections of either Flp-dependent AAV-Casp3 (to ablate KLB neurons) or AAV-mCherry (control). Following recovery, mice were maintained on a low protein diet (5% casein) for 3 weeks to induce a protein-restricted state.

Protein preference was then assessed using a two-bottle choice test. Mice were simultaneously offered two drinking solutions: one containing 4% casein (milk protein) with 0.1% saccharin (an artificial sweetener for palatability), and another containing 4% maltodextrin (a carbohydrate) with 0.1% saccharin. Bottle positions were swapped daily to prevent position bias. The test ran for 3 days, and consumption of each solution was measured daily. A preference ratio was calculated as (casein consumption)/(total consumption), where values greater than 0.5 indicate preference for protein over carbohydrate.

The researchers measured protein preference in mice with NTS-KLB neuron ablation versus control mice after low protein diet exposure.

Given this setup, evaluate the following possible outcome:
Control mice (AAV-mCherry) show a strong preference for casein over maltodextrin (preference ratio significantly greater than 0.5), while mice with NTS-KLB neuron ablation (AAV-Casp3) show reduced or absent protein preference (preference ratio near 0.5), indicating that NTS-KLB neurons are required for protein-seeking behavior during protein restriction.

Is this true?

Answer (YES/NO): NO